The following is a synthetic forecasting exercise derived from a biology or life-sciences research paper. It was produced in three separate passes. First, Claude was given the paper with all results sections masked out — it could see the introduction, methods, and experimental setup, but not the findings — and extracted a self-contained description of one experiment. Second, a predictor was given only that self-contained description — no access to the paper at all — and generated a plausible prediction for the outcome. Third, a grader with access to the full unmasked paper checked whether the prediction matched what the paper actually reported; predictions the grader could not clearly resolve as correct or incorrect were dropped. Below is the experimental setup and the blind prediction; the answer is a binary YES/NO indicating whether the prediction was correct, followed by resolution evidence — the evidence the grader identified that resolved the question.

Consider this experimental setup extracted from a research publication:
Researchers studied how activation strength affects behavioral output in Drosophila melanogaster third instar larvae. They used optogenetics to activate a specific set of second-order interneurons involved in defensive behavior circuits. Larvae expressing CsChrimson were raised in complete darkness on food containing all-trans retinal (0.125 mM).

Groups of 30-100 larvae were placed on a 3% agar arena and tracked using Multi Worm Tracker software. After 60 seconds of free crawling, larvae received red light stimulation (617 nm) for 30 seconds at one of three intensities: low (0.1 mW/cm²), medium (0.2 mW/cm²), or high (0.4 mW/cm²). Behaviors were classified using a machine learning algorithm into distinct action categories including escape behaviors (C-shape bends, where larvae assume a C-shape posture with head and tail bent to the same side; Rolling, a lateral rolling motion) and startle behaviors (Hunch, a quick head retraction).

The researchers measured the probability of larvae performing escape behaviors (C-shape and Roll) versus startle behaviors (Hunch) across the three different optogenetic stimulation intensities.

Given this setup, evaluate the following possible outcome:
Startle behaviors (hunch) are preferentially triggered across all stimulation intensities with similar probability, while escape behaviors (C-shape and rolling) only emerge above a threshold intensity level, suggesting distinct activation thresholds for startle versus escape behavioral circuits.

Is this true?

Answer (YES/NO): NO